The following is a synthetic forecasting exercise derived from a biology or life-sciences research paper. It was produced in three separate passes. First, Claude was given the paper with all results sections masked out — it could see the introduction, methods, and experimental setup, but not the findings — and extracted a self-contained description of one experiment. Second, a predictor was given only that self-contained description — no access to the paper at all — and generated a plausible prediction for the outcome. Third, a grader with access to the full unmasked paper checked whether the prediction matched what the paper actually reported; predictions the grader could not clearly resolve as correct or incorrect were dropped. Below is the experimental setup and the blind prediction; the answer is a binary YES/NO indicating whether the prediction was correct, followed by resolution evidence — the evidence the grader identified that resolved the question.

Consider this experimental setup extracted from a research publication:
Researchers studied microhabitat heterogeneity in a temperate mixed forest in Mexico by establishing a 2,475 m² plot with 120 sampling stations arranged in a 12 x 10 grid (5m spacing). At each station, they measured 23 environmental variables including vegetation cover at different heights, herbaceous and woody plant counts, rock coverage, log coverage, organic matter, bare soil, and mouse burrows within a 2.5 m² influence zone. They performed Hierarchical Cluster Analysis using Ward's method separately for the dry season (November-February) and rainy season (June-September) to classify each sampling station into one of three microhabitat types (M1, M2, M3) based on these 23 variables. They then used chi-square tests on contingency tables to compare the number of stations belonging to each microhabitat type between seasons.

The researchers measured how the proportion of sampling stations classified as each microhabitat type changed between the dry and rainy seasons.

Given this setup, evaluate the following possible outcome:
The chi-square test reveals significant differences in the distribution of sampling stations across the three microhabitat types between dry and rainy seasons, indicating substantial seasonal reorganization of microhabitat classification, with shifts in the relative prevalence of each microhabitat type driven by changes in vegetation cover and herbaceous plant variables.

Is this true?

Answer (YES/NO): YES